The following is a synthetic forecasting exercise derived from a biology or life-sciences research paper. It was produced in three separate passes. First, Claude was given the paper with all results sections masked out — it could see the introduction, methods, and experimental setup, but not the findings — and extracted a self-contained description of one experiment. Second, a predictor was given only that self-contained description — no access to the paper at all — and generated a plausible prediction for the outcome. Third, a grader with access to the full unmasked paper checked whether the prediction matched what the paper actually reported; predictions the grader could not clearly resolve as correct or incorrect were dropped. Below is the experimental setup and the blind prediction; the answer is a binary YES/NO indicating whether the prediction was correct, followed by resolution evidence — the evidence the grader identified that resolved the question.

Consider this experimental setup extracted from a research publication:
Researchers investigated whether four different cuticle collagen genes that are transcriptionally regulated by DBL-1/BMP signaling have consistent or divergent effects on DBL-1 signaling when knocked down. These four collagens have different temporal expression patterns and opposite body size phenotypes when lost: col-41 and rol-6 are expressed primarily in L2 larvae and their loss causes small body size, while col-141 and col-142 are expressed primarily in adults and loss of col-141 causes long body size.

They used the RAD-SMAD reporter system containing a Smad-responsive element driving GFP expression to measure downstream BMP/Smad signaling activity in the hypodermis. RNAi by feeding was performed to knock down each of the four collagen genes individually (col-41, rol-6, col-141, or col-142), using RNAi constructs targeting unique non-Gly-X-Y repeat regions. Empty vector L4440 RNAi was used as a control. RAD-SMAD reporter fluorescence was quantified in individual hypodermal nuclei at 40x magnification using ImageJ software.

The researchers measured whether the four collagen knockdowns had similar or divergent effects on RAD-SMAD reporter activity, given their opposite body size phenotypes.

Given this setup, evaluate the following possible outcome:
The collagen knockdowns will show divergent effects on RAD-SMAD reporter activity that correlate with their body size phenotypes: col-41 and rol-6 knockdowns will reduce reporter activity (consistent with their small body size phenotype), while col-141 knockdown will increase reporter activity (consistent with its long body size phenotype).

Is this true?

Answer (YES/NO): NO